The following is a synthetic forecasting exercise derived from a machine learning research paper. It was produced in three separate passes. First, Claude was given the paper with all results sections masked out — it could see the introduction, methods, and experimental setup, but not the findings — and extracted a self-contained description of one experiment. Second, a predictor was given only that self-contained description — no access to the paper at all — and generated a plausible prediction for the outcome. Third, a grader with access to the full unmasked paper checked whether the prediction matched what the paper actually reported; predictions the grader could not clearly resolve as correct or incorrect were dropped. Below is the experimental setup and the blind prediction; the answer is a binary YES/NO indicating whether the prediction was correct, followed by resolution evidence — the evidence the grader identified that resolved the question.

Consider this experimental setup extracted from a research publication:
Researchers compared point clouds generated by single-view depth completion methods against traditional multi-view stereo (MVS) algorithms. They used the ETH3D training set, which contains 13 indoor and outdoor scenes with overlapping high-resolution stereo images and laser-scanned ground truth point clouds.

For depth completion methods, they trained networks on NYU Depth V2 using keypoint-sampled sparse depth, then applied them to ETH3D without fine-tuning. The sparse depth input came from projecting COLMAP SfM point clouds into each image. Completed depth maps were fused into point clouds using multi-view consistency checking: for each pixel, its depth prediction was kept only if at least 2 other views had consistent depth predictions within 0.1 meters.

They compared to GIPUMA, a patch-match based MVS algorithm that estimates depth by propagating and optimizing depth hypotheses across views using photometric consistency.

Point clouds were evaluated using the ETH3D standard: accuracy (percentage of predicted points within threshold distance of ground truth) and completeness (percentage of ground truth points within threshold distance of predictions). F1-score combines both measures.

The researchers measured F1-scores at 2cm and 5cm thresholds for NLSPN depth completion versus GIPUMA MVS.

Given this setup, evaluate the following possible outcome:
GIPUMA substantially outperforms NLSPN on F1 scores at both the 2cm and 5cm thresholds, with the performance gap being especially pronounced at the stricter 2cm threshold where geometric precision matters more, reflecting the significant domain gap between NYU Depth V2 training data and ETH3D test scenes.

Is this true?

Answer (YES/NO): NO